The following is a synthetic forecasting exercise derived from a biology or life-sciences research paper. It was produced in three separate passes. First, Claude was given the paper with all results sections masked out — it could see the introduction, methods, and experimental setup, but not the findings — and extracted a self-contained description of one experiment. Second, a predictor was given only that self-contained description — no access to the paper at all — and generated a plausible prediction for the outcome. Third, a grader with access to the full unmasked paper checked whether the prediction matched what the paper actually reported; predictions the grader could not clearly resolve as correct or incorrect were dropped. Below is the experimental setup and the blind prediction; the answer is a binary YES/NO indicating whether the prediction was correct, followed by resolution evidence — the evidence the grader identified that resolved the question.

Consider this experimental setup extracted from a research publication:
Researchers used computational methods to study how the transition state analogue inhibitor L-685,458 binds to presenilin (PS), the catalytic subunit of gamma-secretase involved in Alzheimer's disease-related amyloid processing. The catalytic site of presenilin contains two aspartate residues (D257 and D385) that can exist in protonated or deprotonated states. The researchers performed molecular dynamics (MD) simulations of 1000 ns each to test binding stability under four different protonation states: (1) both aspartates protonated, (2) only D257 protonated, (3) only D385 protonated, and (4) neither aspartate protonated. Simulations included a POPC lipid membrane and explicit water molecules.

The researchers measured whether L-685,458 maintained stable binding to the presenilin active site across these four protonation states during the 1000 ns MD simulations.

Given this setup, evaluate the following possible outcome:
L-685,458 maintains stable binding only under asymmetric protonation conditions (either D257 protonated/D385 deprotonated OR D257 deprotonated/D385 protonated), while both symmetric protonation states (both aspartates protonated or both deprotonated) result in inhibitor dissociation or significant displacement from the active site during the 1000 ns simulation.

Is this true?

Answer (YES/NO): NO